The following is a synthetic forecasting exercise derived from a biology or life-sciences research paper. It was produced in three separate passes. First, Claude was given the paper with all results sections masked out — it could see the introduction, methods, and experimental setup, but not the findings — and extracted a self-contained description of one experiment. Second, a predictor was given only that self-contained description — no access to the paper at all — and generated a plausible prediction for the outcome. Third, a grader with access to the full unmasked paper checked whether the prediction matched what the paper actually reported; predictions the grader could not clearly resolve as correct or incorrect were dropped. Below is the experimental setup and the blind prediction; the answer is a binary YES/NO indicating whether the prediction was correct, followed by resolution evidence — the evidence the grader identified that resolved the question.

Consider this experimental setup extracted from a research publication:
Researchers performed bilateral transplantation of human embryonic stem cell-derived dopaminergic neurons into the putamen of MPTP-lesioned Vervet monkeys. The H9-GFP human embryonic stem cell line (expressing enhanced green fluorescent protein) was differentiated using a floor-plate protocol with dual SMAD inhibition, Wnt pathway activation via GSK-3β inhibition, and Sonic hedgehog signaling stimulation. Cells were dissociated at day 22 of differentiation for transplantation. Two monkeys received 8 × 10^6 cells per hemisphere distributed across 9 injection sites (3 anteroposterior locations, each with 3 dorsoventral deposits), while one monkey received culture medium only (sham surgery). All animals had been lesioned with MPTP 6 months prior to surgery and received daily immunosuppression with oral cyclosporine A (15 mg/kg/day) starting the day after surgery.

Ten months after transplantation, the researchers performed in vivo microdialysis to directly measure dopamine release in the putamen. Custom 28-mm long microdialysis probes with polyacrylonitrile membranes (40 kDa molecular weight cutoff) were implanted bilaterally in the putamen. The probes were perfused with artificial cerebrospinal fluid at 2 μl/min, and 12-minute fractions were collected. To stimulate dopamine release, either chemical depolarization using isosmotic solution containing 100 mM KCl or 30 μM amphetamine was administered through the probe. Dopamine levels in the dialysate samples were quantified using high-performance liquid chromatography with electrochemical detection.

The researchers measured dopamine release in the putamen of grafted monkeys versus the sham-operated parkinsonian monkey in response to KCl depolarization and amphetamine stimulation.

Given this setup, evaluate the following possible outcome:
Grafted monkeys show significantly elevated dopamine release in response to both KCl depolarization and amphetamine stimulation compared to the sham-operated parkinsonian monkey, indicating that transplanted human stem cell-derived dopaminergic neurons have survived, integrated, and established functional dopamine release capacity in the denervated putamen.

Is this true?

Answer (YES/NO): YES